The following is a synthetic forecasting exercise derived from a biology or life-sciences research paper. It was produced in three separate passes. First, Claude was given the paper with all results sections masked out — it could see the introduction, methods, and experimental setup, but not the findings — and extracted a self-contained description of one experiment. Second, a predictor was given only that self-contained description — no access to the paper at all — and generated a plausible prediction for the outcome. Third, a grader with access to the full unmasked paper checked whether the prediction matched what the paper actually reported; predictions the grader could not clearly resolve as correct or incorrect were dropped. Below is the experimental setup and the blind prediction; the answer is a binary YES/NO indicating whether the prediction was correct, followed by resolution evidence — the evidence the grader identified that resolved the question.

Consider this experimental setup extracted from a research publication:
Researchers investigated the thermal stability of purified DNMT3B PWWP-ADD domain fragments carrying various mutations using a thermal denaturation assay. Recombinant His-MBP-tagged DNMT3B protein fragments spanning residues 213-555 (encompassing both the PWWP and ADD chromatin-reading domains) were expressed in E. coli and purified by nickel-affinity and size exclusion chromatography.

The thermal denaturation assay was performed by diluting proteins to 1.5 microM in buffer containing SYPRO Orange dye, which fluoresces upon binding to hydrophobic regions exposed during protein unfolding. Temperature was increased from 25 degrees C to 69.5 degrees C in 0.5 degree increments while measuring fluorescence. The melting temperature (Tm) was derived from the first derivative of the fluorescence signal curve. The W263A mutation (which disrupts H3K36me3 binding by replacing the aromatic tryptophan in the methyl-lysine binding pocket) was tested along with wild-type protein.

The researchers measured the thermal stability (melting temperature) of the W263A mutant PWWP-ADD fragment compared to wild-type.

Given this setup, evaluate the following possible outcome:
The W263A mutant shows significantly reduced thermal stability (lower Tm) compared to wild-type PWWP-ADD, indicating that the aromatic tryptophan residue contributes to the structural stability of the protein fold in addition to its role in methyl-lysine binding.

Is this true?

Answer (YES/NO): NO